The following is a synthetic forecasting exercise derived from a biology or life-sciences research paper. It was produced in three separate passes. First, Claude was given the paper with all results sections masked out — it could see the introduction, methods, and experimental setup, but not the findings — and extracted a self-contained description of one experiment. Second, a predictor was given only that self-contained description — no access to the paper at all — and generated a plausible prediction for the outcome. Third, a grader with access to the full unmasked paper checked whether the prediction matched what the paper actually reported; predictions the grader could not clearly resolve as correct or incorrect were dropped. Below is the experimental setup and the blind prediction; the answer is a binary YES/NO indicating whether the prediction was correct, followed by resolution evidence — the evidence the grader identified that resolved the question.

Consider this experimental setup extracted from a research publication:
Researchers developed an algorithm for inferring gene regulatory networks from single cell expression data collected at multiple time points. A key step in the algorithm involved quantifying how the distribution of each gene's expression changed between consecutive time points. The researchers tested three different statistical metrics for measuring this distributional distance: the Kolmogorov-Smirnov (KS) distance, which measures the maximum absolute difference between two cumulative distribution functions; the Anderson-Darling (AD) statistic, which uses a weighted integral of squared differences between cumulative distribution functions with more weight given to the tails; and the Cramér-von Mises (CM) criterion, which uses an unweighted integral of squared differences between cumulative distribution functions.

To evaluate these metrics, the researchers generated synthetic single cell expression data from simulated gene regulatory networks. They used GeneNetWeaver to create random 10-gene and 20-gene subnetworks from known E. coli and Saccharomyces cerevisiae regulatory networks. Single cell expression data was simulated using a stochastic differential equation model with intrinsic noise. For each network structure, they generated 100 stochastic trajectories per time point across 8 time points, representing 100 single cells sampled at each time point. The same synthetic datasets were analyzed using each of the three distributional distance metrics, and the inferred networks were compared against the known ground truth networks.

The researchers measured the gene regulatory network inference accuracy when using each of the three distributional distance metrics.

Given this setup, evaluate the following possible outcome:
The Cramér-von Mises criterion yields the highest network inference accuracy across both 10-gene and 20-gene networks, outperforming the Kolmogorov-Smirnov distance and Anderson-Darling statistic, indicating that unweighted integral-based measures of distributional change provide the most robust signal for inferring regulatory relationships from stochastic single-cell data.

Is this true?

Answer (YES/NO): NO